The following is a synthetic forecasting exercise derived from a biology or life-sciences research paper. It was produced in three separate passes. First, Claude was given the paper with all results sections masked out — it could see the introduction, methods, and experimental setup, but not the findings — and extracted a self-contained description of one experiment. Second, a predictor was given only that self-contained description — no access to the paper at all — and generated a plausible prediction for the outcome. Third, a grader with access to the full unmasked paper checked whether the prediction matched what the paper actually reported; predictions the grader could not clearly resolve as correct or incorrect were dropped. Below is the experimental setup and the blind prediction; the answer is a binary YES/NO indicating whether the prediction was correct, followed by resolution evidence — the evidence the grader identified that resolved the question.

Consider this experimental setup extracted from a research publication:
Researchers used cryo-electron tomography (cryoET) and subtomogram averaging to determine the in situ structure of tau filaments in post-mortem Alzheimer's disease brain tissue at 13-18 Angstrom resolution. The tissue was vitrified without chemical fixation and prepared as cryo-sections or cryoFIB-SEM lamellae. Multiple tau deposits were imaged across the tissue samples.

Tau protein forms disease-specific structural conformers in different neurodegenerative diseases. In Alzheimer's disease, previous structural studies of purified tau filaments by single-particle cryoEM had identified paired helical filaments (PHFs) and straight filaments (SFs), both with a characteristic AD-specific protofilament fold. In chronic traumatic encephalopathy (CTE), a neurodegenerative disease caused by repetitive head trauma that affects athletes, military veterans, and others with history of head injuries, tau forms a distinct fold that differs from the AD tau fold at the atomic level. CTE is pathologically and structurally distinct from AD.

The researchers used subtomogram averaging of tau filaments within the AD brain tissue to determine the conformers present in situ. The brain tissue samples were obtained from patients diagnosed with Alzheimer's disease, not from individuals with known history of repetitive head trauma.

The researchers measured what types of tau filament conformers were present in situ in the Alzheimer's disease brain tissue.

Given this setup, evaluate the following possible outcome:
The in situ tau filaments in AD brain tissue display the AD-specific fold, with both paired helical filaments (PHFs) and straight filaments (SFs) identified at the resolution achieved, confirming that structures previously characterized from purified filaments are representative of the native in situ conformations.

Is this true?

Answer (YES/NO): NO